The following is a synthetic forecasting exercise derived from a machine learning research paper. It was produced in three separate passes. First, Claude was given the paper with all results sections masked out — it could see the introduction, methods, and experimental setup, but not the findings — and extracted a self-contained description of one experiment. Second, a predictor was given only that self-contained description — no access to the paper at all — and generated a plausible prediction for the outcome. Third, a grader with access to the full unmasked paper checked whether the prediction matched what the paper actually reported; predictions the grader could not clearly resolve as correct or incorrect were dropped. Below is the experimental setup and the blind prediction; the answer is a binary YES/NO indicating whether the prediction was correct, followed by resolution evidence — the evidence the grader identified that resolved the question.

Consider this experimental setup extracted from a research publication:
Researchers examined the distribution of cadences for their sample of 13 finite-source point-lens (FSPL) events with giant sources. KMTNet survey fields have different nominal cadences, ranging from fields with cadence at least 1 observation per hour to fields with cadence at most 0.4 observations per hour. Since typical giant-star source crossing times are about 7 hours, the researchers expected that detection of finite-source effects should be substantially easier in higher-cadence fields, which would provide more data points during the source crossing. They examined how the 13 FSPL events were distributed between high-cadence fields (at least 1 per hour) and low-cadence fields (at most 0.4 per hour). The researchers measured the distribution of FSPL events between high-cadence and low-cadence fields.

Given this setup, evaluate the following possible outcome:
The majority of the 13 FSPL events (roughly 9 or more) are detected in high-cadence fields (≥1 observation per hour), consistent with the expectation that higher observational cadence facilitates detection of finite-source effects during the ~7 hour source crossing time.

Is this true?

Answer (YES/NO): YES